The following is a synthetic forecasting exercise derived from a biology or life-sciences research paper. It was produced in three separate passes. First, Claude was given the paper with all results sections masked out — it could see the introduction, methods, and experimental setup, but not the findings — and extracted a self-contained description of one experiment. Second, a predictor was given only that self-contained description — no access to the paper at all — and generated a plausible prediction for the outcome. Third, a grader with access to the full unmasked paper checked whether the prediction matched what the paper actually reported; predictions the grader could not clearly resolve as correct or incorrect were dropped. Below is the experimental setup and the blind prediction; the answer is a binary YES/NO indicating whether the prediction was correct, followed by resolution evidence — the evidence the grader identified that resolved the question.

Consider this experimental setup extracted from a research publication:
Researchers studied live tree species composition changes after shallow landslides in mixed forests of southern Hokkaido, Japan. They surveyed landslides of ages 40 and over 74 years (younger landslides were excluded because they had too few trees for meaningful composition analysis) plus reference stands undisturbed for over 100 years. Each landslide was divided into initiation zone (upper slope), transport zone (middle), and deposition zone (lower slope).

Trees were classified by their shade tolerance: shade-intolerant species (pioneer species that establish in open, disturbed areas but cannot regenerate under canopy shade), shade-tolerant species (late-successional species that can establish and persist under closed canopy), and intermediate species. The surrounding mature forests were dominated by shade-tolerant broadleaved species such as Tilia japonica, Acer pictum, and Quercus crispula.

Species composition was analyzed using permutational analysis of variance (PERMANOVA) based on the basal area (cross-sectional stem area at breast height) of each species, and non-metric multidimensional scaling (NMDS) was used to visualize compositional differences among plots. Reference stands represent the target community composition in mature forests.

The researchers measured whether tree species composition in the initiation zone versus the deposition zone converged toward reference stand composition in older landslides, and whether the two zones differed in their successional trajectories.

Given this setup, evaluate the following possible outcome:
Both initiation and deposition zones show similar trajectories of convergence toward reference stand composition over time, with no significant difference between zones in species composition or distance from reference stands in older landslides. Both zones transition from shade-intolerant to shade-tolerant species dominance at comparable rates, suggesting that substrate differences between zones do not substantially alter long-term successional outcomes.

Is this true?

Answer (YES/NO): YES